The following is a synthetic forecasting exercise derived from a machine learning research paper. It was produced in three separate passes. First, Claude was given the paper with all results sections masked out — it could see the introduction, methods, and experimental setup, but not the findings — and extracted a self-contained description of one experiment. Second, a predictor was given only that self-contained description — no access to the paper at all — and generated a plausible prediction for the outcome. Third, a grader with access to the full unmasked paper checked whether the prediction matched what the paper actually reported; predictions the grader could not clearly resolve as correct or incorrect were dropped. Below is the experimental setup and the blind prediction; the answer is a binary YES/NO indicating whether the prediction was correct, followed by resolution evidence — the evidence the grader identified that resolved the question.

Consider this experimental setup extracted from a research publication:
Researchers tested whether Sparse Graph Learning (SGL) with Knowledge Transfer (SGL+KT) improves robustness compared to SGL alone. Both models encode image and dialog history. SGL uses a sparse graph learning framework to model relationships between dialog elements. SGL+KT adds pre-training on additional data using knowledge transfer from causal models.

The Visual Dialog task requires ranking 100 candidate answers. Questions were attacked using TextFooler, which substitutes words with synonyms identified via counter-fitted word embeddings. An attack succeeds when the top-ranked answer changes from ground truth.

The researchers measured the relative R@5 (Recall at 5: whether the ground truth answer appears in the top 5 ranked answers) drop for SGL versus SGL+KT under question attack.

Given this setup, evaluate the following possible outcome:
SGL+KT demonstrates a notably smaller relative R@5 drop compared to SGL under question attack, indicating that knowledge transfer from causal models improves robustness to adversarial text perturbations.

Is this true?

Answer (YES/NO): NO